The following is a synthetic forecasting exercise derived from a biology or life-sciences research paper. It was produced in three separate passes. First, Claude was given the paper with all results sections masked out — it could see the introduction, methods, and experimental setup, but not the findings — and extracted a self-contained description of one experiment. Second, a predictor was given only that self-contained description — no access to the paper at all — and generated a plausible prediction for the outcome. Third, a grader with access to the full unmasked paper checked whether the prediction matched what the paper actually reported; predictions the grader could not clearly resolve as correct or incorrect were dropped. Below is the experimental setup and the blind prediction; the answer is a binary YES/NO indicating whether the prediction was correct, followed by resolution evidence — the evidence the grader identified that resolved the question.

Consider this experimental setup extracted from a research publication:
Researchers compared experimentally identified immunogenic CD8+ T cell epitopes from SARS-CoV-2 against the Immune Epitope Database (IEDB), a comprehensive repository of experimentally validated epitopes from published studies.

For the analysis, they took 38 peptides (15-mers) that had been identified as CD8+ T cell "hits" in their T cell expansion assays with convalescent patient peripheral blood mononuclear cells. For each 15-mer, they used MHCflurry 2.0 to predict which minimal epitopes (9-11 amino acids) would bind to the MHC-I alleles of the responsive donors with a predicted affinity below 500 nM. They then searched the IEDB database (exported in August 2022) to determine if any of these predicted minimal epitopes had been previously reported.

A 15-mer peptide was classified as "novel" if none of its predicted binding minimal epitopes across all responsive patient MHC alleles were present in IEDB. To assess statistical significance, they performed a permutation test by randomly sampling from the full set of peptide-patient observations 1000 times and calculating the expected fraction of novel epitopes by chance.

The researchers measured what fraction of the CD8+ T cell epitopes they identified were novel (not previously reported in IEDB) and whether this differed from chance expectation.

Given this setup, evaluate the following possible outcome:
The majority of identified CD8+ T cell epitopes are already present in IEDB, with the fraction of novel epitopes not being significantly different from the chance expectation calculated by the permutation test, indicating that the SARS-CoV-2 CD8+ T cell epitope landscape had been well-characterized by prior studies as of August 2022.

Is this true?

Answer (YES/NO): NO